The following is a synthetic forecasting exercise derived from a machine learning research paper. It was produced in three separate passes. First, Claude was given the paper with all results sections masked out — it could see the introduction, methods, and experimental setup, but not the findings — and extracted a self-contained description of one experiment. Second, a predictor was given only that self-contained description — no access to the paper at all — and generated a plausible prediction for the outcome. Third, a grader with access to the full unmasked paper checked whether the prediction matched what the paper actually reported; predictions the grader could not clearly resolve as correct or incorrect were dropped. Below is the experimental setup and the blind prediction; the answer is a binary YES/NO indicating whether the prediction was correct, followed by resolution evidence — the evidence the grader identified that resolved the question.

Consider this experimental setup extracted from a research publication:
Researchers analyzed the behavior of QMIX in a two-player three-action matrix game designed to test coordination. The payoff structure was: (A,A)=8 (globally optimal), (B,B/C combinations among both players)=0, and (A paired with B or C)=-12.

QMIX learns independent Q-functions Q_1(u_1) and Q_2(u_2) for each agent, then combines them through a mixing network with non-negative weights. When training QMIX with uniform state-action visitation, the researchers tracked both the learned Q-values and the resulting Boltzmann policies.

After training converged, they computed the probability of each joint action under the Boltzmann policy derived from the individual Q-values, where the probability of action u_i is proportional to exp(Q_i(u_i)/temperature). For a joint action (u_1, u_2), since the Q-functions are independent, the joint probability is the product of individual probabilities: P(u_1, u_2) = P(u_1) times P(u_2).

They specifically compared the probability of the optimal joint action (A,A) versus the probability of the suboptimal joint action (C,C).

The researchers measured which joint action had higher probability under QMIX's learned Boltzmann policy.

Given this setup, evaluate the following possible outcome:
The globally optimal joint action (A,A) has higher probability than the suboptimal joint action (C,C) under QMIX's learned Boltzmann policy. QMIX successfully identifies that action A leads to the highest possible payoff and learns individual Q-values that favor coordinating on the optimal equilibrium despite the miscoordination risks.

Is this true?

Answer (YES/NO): NO